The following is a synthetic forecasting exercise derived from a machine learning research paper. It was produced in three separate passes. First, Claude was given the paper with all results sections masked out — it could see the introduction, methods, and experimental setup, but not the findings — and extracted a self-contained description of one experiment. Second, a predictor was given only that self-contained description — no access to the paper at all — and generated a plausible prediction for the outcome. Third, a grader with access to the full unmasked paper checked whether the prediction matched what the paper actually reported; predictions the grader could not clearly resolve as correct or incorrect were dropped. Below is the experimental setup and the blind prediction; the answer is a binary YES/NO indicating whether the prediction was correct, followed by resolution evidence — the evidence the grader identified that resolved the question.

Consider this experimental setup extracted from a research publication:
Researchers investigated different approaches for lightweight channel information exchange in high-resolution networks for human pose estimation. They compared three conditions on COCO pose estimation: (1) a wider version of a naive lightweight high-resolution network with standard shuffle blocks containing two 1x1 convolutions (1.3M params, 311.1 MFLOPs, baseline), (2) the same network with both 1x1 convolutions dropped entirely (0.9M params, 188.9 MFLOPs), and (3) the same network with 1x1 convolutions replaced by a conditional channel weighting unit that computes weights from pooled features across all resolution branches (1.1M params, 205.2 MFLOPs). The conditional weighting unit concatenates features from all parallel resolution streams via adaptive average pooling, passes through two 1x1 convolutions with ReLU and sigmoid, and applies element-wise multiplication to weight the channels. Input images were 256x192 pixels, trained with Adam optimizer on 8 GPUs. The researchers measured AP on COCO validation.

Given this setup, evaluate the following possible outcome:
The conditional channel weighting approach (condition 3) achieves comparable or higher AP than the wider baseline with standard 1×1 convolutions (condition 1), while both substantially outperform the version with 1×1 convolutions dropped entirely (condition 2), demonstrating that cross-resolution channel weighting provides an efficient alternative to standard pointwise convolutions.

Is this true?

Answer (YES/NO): YES